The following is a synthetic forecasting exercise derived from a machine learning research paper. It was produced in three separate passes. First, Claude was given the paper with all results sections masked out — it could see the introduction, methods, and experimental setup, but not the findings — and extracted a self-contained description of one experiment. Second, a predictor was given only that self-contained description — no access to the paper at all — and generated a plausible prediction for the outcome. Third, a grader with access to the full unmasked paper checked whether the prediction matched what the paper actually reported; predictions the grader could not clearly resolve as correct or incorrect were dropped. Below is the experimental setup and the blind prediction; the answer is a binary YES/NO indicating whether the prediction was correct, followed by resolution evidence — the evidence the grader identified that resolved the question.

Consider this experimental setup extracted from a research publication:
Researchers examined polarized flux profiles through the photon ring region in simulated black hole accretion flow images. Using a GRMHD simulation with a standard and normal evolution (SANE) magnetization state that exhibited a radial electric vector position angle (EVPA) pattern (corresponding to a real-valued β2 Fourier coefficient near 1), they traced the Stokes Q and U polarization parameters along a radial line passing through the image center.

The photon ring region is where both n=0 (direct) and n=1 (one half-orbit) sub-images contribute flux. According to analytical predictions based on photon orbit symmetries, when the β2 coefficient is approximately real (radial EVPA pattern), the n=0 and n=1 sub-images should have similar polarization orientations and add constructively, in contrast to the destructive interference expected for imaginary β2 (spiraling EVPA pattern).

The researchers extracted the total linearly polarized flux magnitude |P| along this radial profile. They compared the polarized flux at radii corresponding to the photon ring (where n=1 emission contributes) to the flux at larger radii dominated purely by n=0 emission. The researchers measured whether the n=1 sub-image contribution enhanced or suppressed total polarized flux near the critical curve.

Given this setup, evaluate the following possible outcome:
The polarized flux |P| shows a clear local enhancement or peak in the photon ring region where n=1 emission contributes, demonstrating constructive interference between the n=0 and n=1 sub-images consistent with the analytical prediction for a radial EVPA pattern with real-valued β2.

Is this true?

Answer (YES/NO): YES